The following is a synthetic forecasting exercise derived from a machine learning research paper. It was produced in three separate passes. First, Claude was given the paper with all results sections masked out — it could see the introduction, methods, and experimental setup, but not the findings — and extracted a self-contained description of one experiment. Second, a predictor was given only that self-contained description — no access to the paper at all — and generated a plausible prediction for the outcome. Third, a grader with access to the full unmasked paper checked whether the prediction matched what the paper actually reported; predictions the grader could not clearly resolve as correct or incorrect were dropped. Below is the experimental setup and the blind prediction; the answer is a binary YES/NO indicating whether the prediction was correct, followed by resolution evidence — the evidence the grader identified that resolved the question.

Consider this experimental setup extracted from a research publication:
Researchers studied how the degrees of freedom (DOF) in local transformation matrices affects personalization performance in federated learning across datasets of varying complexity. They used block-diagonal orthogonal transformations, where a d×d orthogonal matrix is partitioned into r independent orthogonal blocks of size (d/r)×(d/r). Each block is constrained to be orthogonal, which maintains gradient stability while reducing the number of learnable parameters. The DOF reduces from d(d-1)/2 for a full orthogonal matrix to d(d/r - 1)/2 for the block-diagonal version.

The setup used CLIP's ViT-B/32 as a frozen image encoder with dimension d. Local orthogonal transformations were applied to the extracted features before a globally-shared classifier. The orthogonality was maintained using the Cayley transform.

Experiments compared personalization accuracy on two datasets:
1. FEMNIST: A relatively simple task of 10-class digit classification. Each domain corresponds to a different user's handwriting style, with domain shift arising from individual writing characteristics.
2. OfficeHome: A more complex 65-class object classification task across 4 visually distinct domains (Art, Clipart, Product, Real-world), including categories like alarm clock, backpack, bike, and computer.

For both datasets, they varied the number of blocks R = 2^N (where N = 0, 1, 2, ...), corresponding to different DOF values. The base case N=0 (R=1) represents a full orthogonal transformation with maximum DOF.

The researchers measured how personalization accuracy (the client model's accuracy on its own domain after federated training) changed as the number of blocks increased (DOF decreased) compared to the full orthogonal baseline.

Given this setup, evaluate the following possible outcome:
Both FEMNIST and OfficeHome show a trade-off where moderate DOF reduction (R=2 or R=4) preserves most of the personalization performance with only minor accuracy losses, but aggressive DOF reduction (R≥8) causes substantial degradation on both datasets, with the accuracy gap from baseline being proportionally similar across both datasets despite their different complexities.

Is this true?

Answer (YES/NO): NO